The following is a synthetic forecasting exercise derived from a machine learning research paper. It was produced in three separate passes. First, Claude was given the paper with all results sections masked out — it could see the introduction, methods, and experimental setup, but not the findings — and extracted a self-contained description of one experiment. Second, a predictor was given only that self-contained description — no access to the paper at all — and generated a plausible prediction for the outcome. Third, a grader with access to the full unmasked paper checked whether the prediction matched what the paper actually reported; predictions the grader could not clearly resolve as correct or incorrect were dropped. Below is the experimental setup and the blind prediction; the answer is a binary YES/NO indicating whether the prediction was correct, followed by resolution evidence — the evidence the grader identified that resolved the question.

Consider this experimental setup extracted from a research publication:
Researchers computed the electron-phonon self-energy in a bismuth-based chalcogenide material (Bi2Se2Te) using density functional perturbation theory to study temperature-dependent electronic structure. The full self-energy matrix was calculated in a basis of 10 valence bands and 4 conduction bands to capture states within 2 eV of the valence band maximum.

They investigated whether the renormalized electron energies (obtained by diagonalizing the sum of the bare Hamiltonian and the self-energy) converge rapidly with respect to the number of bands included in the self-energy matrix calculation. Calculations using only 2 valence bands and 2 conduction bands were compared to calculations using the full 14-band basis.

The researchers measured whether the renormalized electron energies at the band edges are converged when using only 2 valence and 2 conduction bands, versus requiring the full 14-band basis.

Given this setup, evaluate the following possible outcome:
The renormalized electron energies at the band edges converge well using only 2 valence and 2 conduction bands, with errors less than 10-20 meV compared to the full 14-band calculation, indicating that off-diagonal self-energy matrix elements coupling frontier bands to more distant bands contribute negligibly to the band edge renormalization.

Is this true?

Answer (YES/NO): YES